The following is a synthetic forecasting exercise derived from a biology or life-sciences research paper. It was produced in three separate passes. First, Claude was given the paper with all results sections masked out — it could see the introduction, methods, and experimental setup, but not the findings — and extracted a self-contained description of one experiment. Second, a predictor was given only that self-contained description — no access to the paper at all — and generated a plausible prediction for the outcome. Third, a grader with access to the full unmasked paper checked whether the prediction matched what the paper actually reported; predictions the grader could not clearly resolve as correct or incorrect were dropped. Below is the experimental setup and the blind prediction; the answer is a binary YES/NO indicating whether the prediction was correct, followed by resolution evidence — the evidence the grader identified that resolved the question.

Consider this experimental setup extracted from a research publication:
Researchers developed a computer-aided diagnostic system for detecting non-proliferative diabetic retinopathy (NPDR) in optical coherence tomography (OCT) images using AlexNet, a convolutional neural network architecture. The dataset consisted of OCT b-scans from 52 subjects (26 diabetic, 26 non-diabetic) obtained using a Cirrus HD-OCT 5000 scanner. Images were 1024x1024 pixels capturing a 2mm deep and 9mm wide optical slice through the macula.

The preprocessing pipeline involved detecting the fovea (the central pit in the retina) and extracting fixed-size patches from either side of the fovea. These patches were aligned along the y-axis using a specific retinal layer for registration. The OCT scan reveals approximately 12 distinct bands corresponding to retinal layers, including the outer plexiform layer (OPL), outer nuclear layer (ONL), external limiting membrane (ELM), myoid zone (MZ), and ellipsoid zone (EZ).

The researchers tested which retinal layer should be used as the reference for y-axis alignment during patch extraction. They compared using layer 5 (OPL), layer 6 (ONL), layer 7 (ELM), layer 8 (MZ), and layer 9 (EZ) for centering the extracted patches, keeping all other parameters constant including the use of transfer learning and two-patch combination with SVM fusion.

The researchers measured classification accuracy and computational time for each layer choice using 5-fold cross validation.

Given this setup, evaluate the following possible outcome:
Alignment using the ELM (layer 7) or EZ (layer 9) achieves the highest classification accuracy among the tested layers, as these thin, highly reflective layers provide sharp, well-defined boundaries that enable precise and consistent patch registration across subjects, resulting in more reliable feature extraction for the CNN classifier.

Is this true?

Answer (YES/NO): NO